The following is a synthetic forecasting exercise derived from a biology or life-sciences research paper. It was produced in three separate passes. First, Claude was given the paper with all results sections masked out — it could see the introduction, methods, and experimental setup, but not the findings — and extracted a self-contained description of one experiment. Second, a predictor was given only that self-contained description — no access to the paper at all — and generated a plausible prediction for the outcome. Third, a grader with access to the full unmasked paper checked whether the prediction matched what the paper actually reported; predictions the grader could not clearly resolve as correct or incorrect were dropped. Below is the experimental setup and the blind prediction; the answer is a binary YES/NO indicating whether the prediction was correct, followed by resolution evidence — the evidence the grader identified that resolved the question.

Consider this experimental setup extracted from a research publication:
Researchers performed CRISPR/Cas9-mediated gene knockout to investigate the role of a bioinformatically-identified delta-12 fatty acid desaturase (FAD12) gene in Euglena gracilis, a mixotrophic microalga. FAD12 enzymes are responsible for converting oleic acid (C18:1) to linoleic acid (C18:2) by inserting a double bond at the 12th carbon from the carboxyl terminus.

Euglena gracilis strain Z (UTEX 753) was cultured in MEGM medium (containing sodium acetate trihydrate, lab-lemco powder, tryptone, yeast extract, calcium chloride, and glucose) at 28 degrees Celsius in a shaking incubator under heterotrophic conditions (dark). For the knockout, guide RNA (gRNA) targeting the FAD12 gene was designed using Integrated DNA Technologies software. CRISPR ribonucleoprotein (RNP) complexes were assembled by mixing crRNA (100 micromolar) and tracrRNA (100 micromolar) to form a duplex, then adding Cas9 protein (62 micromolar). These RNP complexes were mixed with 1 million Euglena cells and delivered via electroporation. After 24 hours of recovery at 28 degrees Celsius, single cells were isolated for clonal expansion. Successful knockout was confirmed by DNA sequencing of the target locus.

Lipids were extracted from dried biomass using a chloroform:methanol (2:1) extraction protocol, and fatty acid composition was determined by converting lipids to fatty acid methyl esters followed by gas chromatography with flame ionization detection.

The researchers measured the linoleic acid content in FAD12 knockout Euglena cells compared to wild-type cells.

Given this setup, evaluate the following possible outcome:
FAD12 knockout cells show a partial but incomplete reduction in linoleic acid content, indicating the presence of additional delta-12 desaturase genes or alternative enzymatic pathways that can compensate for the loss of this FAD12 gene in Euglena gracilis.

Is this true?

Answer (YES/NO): NO